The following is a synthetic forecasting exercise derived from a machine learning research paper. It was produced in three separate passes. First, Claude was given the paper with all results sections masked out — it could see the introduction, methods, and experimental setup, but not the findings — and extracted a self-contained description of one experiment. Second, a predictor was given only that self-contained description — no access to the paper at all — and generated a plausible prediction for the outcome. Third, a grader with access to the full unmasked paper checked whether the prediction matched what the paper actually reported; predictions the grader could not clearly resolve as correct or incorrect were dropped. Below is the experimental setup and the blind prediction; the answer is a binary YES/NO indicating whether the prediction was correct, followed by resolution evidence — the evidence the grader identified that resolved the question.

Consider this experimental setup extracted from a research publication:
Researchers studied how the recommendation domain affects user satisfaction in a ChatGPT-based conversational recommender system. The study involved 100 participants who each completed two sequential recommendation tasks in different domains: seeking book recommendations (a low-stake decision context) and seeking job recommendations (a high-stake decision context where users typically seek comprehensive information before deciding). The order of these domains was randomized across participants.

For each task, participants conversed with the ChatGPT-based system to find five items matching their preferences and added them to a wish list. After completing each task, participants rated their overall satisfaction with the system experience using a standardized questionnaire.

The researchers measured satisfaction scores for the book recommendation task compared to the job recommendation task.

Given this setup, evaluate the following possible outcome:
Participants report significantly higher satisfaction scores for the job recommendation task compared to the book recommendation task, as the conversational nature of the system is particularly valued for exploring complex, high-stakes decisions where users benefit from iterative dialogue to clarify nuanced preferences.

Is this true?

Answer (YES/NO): NO